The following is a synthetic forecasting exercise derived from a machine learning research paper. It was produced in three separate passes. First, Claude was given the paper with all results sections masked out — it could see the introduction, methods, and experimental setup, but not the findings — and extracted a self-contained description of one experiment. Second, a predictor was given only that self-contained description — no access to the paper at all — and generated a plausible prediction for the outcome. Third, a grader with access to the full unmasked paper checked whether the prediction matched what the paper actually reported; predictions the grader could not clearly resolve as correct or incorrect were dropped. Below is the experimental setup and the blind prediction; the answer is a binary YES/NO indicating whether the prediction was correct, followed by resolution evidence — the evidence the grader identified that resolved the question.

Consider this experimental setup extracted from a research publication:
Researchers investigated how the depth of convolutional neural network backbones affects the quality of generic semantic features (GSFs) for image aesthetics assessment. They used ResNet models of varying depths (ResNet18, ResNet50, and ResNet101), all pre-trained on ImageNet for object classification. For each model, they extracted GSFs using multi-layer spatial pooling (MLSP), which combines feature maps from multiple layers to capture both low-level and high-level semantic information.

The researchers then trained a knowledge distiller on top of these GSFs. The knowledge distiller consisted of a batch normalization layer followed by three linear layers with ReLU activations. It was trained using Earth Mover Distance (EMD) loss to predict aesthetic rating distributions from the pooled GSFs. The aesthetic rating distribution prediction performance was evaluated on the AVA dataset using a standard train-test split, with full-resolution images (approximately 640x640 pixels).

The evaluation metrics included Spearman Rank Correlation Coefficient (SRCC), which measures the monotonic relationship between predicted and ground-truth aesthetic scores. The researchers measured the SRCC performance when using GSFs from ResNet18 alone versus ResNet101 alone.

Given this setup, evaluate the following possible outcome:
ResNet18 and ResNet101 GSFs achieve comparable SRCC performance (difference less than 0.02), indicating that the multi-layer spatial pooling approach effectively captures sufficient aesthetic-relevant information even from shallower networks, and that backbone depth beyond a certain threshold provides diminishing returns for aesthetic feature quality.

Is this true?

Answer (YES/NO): NO